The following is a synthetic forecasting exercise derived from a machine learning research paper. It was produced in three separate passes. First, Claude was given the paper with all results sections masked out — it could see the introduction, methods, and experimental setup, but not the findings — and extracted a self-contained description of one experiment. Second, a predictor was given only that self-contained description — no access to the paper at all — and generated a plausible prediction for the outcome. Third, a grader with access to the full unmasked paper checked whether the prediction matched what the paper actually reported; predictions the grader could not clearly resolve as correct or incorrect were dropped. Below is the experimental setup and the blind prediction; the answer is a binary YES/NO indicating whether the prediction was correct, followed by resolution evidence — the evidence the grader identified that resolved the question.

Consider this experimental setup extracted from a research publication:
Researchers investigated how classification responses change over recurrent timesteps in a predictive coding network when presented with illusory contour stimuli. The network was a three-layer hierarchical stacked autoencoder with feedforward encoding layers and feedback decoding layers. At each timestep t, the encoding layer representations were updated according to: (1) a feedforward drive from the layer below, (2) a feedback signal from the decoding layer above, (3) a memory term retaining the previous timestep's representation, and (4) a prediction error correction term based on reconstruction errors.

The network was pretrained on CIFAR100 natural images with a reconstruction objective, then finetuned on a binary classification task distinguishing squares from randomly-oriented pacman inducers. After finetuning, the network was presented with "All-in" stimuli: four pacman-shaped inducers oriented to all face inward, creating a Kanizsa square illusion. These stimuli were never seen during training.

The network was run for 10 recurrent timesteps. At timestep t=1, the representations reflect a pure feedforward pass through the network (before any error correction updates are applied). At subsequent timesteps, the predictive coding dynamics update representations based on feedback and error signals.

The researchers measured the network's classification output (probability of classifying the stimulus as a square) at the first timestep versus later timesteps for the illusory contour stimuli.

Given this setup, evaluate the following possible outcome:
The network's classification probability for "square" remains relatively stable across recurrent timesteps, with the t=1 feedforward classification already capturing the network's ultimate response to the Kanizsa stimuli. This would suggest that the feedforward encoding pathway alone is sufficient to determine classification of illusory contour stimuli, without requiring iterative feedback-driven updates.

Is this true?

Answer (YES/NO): NO